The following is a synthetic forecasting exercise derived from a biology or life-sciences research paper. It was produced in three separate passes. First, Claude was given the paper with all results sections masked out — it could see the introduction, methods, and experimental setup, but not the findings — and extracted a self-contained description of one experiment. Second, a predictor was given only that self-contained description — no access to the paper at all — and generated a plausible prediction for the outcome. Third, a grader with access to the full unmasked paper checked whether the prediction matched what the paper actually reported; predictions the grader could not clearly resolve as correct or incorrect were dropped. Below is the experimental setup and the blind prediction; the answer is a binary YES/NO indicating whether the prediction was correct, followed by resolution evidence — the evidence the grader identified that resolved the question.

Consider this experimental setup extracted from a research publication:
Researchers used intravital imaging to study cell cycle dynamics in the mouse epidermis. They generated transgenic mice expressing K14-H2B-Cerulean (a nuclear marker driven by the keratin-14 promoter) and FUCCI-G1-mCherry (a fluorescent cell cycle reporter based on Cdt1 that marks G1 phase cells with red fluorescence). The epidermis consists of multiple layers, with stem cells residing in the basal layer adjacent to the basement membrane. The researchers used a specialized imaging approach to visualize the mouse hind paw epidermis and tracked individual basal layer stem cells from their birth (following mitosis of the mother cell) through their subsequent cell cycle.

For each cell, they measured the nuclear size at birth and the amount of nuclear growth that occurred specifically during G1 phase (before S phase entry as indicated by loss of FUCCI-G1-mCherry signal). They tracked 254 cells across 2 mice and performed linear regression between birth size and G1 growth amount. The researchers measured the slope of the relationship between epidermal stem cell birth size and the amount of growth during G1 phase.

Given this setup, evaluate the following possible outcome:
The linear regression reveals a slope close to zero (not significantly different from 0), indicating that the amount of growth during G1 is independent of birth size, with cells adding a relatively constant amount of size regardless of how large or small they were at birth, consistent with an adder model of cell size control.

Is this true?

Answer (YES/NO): NO